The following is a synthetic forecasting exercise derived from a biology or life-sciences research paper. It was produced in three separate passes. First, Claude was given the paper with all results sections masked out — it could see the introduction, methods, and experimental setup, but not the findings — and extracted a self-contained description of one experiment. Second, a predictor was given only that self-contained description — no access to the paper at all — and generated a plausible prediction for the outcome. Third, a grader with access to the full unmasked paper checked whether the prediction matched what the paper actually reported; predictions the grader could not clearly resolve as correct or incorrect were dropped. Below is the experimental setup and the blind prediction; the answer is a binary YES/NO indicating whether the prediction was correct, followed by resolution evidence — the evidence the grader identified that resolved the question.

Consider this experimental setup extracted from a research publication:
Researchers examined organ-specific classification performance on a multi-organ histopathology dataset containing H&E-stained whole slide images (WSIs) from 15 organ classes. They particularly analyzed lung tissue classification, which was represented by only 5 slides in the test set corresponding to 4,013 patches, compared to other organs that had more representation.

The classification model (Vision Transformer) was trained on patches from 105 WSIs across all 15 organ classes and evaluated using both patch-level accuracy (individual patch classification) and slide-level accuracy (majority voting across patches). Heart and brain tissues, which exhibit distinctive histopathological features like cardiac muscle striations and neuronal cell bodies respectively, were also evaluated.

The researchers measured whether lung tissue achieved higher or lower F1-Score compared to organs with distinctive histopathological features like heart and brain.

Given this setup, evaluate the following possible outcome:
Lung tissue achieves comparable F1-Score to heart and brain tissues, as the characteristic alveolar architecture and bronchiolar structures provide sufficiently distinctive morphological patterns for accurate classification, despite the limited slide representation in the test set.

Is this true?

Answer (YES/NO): NO